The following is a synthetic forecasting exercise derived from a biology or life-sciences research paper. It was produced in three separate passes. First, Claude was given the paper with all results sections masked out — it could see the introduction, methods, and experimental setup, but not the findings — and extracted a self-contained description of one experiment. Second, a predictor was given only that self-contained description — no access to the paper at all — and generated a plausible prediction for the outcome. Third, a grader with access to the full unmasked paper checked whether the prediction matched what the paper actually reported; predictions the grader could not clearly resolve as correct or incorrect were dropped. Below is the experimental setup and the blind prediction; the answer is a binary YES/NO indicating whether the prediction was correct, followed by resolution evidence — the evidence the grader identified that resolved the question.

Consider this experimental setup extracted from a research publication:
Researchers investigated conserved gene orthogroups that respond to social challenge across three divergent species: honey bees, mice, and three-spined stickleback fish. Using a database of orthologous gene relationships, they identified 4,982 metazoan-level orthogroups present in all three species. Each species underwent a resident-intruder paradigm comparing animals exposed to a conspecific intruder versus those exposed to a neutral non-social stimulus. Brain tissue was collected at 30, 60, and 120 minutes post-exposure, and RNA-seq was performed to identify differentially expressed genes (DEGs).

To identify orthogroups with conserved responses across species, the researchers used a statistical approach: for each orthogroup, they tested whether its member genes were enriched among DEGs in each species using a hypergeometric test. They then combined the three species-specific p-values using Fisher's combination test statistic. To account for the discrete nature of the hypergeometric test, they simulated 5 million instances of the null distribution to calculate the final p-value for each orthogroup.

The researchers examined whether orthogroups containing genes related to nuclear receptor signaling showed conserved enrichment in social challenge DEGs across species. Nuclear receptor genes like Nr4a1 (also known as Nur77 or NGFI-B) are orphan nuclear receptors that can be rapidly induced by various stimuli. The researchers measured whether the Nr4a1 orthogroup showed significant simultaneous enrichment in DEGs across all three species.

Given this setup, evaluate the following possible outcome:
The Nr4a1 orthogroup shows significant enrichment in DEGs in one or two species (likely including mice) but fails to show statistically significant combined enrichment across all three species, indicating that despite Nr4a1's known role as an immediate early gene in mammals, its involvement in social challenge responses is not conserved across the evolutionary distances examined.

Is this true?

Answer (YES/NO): NO